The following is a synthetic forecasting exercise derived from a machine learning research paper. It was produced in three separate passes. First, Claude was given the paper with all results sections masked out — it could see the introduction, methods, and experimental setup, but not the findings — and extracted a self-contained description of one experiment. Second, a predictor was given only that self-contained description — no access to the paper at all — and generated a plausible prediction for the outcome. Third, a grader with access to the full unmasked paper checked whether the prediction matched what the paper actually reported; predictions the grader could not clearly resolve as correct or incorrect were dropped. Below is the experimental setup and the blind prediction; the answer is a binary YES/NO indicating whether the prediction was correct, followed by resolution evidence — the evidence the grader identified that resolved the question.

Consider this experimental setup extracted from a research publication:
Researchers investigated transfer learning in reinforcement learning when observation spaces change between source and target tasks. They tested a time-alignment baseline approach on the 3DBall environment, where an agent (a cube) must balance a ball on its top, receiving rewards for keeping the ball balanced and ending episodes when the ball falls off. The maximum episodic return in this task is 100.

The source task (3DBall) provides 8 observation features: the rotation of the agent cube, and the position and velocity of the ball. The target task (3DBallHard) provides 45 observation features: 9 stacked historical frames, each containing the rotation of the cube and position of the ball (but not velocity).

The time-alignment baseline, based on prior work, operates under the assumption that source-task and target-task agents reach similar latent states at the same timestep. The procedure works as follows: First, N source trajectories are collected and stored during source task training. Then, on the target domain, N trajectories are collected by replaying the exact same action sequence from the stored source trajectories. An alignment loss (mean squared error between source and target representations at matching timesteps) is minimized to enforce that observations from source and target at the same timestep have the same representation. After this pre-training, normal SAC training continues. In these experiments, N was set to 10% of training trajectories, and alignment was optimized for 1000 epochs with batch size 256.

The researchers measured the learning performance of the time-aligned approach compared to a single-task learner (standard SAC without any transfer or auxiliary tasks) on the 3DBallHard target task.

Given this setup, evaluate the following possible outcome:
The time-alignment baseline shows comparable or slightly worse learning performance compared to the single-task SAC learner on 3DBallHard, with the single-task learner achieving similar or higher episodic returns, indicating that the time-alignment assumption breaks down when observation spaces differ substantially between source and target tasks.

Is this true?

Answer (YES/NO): NO